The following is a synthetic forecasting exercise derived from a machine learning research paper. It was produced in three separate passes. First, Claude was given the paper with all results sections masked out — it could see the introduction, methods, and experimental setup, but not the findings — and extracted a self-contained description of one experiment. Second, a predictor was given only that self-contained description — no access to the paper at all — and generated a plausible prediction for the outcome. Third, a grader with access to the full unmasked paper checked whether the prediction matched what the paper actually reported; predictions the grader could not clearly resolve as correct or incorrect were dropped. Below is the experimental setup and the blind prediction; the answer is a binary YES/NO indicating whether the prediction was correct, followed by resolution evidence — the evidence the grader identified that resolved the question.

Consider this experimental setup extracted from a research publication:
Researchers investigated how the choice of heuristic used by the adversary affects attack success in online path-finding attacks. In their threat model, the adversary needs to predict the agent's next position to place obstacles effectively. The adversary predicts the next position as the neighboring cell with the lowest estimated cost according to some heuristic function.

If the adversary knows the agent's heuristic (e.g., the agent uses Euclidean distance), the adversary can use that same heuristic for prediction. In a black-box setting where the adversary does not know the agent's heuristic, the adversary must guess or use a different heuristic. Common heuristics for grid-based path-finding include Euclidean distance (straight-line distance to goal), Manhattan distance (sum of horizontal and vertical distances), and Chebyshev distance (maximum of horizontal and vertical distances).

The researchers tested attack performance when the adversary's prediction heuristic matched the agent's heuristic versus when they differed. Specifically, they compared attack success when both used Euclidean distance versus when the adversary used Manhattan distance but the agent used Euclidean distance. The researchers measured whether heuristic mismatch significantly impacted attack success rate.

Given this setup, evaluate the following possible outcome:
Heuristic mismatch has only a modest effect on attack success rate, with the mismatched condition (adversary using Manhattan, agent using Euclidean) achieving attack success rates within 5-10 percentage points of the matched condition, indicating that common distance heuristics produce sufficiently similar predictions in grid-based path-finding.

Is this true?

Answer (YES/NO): YES